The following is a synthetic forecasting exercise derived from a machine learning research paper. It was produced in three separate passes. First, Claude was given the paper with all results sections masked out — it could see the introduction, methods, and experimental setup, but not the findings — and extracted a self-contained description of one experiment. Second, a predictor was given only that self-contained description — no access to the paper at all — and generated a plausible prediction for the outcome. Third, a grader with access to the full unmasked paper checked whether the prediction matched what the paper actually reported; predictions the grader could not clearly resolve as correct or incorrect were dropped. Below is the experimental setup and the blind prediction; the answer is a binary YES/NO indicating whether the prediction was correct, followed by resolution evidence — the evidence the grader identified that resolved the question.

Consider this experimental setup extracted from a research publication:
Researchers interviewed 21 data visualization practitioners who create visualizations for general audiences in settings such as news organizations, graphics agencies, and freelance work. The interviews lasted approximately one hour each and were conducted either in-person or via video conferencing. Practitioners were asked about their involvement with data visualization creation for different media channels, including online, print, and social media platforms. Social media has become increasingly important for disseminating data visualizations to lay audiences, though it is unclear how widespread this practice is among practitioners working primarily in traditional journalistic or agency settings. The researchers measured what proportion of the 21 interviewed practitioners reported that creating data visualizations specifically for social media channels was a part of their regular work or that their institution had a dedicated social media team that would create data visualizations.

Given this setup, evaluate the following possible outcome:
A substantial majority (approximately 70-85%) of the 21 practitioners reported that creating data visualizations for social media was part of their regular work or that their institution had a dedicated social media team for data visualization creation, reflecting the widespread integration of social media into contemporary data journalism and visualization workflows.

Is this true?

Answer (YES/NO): NO